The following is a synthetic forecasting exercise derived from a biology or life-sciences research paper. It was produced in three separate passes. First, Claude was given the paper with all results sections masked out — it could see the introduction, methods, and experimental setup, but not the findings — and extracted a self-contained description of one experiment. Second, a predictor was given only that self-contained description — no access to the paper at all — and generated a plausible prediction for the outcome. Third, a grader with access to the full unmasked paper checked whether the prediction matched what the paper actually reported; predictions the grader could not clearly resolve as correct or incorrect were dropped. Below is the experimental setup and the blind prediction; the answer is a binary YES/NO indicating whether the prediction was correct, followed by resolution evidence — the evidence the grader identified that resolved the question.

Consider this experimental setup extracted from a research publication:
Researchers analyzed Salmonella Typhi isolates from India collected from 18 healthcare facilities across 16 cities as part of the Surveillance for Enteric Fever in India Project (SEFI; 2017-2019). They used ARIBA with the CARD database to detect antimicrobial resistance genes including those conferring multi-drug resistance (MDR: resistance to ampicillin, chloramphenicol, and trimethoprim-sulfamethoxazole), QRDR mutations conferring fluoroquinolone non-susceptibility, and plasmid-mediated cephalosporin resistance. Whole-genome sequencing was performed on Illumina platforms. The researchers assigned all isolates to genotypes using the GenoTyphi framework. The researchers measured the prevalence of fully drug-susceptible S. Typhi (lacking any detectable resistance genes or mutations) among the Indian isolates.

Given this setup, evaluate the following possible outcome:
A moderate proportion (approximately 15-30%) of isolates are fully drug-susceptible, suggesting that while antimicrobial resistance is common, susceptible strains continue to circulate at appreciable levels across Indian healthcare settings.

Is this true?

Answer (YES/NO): NO